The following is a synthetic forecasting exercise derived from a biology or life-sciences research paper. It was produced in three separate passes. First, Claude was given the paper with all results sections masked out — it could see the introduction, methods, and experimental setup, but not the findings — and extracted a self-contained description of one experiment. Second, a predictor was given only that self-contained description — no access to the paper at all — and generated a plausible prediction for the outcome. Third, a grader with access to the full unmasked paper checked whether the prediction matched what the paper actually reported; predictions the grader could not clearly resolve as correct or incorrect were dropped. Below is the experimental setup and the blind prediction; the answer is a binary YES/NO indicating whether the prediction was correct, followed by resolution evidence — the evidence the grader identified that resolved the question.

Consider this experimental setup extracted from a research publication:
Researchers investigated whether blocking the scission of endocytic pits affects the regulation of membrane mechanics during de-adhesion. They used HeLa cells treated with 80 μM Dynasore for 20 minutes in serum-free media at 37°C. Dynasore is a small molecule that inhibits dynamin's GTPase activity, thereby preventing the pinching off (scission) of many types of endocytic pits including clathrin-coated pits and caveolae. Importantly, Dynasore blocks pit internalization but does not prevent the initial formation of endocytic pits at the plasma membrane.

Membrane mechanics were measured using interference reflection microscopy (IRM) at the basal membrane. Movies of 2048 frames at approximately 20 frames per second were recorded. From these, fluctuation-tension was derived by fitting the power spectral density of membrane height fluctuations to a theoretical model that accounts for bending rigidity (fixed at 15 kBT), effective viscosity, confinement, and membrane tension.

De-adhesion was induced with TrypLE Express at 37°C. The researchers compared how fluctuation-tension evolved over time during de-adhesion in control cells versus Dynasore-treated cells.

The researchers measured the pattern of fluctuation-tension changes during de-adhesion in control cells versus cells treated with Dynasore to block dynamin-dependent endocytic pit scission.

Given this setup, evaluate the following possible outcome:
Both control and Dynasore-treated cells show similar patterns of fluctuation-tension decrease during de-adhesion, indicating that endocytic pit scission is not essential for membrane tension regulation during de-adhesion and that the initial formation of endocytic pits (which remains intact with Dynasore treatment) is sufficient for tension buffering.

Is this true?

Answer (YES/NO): NO